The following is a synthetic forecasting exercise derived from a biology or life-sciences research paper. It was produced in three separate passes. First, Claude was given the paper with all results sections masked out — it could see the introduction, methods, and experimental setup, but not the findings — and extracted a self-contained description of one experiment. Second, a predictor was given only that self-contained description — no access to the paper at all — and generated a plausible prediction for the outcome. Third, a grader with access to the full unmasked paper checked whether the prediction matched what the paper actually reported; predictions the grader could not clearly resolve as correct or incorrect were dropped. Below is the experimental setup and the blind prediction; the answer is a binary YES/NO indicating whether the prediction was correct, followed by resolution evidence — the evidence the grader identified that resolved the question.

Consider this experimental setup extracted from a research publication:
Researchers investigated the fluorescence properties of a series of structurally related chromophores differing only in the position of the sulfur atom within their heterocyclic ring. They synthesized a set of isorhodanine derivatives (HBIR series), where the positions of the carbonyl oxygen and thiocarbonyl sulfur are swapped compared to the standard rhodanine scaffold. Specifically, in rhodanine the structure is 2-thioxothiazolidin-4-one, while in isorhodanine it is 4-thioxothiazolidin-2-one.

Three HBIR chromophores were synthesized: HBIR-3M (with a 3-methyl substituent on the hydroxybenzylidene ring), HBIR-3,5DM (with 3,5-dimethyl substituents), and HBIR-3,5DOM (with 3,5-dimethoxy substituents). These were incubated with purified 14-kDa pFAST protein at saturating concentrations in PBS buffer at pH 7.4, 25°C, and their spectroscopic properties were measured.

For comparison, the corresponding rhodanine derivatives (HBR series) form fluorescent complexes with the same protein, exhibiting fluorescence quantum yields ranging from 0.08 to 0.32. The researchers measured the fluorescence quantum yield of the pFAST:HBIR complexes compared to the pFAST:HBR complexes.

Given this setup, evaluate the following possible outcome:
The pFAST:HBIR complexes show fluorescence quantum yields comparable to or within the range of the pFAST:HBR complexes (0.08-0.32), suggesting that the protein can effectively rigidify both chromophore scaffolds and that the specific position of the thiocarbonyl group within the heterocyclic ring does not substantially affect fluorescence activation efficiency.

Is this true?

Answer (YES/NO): NO